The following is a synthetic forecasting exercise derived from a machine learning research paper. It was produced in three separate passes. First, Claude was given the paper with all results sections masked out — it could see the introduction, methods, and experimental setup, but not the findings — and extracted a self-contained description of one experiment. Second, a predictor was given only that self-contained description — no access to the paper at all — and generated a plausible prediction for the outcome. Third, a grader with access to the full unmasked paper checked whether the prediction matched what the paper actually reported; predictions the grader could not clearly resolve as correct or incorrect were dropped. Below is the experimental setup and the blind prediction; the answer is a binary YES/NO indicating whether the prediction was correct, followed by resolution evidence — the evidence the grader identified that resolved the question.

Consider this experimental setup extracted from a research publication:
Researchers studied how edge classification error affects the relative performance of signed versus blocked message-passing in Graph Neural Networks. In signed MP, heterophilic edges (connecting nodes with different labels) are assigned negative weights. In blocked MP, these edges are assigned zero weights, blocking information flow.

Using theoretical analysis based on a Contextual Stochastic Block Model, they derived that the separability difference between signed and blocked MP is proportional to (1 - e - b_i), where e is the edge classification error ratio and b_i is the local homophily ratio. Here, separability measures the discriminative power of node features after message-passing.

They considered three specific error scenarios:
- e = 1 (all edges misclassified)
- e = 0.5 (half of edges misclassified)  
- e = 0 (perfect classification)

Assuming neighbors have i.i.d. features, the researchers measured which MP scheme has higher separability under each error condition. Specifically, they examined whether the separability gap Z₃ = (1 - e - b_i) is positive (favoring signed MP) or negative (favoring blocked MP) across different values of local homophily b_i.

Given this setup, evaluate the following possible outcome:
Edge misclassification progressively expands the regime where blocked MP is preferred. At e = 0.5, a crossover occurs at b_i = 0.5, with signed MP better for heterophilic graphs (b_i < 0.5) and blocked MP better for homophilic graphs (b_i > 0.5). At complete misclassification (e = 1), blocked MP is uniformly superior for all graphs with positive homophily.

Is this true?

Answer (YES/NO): YES